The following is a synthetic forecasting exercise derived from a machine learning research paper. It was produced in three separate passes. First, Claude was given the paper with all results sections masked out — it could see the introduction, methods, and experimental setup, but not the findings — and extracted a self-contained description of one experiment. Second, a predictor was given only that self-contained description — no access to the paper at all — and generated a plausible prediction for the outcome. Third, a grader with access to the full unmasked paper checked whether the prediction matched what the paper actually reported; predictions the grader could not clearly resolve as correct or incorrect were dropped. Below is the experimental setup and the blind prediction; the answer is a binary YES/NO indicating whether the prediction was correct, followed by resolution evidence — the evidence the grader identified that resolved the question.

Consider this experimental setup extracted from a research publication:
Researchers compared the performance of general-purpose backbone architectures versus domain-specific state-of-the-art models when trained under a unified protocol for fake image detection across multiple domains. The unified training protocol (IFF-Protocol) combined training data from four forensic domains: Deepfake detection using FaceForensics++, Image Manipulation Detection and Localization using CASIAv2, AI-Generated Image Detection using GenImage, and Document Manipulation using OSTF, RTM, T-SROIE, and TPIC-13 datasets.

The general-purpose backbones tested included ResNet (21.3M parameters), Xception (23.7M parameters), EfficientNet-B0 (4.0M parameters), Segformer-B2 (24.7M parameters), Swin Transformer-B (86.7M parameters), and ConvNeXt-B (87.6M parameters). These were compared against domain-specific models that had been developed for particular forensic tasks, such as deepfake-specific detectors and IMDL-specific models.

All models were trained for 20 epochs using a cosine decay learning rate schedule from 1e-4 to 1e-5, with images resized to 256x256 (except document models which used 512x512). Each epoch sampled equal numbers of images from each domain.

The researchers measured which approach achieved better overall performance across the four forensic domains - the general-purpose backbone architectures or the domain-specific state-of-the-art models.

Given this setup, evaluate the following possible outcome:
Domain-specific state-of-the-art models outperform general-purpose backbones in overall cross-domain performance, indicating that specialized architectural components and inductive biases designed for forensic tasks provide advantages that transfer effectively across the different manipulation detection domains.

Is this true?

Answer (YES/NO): NO